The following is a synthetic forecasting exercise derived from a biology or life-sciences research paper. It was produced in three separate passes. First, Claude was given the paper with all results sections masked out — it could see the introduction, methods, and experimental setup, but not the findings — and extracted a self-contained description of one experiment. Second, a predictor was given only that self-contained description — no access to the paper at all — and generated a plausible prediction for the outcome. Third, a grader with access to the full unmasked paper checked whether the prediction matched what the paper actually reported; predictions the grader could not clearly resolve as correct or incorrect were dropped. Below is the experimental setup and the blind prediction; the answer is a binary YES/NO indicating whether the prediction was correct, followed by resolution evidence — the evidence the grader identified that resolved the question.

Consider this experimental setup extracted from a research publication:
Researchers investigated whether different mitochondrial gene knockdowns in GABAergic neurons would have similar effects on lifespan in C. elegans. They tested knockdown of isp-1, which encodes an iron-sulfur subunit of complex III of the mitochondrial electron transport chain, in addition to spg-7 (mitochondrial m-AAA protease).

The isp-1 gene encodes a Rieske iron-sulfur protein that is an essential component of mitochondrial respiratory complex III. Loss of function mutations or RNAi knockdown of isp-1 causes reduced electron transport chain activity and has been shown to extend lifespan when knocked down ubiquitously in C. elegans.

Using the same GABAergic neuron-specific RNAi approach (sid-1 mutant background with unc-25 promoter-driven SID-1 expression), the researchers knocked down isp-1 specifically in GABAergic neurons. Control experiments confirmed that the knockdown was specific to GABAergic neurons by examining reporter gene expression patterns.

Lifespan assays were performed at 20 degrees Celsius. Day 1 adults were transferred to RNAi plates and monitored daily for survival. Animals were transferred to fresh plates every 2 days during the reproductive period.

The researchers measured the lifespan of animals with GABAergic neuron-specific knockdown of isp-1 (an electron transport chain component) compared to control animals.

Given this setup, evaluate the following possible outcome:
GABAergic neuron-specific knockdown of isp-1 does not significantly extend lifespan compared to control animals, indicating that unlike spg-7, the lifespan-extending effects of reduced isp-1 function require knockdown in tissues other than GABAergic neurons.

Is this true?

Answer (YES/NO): NO